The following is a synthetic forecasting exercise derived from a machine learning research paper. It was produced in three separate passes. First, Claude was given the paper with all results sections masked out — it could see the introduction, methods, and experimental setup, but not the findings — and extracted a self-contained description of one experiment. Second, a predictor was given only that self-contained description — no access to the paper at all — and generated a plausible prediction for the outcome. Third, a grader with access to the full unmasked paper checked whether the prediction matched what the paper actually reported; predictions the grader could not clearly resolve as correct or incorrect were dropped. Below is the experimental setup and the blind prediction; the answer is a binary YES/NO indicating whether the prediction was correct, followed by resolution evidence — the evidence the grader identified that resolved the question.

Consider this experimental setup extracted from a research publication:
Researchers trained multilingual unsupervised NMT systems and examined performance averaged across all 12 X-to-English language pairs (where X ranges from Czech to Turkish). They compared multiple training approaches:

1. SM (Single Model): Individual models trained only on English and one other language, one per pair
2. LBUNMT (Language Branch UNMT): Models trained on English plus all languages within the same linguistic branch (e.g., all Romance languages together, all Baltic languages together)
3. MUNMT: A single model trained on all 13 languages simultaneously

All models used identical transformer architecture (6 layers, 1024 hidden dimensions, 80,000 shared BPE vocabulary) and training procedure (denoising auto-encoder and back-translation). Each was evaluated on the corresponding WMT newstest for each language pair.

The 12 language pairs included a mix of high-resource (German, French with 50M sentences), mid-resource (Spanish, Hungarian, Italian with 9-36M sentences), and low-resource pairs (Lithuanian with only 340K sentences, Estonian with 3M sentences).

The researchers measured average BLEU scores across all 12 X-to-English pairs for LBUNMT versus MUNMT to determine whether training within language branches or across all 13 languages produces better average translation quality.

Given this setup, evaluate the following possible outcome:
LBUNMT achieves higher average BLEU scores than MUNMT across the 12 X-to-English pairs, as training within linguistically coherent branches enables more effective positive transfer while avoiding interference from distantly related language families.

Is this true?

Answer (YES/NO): NO